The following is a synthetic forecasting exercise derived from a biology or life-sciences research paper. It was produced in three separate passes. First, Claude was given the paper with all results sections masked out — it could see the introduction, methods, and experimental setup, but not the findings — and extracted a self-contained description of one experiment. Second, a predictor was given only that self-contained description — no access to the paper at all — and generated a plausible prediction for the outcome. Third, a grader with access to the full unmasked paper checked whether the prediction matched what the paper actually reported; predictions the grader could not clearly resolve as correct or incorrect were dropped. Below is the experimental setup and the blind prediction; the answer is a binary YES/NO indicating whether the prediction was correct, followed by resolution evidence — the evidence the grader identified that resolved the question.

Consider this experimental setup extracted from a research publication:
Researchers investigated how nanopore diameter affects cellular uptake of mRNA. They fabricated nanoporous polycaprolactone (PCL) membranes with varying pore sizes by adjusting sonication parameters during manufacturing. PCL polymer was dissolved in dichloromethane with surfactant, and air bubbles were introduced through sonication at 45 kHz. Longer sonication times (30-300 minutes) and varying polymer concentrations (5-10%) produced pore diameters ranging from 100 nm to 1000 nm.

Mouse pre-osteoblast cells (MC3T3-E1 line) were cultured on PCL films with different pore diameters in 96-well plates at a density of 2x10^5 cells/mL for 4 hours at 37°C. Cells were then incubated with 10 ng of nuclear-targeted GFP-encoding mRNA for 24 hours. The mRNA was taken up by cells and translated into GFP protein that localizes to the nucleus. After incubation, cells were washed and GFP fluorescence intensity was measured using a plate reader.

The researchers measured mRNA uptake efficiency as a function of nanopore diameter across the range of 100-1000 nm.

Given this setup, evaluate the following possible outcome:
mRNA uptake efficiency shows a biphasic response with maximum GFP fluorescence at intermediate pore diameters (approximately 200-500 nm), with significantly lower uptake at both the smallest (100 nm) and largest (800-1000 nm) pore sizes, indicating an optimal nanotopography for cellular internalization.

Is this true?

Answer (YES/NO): YES